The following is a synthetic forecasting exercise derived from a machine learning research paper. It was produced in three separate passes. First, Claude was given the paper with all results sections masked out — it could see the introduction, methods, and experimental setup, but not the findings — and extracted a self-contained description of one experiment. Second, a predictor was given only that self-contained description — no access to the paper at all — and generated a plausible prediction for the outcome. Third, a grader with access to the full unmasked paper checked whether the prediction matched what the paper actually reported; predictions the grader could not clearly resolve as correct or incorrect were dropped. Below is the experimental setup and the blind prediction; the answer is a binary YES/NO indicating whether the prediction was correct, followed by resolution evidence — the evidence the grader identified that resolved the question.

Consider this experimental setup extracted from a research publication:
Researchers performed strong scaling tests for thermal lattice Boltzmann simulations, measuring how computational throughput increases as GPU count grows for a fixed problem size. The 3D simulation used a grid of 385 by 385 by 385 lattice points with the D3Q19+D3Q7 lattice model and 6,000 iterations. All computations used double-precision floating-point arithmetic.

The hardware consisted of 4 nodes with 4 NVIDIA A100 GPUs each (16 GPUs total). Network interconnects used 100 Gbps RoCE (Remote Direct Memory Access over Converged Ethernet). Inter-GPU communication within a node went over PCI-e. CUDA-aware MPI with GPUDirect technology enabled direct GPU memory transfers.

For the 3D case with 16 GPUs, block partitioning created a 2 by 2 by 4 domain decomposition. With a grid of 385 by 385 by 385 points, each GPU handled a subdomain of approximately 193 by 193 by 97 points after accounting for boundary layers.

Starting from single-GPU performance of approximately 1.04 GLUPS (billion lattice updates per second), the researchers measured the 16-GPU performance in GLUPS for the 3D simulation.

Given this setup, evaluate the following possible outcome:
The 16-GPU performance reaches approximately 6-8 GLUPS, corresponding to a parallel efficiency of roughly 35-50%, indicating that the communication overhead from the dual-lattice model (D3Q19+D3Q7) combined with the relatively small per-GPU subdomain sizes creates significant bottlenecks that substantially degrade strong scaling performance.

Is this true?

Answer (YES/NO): NO